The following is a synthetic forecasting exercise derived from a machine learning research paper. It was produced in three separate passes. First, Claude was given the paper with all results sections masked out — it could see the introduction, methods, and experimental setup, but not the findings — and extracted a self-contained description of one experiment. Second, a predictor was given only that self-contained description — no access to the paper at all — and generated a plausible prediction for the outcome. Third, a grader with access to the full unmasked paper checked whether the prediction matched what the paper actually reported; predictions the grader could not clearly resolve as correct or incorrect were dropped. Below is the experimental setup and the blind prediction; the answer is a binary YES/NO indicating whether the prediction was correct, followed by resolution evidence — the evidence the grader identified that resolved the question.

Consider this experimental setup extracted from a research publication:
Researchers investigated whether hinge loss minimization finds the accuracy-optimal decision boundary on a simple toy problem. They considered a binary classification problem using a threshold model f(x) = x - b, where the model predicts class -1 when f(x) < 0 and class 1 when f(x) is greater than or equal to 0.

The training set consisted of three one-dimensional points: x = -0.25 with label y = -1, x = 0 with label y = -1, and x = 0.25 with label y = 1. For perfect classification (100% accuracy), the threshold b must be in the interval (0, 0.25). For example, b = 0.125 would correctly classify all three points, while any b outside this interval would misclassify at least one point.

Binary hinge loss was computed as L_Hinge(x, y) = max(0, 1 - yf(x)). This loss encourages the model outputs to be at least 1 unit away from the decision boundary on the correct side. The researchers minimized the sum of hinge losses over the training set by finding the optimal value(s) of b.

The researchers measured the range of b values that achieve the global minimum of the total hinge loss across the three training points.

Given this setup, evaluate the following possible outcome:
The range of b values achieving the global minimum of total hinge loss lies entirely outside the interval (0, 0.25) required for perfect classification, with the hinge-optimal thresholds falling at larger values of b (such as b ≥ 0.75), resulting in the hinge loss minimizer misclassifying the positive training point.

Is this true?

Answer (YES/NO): YES